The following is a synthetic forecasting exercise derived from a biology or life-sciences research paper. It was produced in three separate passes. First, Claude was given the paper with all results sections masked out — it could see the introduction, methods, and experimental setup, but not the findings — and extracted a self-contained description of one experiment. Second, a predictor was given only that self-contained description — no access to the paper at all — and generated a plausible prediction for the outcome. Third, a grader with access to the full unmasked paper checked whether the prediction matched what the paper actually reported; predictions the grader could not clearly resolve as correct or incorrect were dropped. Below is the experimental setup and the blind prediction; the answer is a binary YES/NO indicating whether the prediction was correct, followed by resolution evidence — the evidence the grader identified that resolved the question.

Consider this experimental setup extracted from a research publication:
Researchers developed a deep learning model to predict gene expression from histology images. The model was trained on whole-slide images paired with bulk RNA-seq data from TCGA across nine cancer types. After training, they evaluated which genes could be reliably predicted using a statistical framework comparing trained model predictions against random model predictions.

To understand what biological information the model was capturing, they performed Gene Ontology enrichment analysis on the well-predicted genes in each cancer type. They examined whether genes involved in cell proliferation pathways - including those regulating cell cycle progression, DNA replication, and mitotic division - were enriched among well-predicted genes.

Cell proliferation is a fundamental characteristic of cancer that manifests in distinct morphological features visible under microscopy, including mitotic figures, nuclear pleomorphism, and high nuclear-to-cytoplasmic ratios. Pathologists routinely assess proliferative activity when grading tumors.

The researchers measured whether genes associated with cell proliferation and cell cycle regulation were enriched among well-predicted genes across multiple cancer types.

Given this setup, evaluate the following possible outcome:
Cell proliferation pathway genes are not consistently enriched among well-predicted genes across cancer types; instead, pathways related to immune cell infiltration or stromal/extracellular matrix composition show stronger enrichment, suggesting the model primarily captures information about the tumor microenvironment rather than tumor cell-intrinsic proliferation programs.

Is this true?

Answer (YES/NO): NO